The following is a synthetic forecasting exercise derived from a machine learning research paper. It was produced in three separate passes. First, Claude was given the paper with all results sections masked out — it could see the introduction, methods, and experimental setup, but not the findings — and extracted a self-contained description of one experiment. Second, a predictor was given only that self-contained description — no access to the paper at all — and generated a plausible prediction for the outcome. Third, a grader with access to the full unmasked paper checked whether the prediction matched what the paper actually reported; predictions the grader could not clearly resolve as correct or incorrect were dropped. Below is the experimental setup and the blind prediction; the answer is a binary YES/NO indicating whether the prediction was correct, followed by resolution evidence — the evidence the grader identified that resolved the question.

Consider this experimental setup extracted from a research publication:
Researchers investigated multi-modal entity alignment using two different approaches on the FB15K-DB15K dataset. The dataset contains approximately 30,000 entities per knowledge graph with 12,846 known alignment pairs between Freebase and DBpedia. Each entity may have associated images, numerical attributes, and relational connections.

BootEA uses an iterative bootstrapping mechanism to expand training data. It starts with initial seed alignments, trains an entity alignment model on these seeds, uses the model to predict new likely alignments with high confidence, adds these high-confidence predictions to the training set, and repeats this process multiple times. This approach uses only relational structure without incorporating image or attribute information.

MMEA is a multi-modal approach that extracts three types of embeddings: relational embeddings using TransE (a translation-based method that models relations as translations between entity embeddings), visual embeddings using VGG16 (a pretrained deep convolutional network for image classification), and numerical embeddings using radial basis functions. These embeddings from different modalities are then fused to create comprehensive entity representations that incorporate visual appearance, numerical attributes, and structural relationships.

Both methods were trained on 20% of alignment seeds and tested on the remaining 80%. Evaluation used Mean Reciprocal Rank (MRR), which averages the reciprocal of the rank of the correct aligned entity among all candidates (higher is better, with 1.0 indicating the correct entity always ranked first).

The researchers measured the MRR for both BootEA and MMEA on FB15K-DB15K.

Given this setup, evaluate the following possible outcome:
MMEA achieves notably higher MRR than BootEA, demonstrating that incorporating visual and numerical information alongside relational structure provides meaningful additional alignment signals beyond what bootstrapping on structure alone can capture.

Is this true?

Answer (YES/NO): NO